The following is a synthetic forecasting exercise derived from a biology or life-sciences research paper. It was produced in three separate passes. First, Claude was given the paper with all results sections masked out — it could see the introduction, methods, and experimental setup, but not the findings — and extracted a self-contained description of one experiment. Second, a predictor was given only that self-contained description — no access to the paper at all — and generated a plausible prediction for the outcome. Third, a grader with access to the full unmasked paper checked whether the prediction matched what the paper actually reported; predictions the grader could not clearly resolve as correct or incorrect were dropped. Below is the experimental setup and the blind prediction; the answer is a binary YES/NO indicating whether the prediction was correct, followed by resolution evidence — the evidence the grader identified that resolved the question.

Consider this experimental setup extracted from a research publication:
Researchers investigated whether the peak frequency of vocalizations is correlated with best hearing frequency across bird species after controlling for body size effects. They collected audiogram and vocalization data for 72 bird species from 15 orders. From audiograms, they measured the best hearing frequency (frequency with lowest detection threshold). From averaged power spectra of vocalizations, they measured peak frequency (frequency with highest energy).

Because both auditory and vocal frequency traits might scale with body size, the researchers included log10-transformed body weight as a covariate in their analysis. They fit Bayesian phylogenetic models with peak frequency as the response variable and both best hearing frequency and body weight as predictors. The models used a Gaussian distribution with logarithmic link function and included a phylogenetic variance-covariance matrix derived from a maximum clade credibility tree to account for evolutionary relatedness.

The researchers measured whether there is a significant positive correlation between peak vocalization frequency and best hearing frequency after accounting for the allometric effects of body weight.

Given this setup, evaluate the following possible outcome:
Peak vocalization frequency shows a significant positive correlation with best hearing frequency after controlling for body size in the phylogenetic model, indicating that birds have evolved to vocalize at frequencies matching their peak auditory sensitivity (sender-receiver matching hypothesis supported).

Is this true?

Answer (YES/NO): NO